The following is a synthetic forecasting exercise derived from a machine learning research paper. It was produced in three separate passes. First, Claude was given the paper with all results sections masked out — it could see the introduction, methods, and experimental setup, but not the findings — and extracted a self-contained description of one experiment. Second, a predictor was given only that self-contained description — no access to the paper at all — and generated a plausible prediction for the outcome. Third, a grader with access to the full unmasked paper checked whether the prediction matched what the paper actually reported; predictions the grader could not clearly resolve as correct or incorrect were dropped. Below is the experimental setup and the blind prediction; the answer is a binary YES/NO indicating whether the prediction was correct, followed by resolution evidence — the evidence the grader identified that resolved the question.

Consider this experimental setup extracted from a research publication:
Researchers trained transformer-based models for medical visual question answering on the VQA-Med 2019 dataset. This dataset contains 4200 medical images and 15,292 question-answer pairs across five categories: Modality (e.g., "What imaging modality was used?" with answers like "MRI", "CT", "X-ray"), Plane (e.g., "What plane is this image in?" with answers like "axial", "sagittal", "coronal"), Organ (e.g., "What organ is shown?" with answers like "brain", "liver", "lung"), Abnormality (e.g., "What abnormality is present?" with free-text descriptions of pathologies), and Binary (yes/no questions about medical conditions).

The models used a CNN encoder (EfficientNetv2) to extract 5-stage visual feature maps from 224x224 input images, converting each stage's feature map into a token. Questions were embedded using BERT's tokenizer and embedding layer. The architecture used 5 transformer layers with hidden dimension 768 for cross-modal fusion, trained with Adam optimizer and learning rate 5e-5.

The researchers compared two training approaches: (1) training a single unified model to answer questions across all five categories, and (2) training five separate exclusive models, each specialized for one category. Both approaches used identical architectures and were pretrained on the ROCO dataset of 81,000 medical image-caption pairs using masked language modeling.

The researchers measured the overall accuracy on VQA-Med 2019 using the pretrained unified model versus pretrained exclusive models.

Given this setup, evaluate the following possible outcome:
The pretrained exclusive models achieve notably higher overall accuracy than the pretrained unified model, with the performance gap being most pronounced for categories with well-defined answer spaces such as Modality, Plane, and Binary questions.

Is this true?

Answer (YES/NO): NO